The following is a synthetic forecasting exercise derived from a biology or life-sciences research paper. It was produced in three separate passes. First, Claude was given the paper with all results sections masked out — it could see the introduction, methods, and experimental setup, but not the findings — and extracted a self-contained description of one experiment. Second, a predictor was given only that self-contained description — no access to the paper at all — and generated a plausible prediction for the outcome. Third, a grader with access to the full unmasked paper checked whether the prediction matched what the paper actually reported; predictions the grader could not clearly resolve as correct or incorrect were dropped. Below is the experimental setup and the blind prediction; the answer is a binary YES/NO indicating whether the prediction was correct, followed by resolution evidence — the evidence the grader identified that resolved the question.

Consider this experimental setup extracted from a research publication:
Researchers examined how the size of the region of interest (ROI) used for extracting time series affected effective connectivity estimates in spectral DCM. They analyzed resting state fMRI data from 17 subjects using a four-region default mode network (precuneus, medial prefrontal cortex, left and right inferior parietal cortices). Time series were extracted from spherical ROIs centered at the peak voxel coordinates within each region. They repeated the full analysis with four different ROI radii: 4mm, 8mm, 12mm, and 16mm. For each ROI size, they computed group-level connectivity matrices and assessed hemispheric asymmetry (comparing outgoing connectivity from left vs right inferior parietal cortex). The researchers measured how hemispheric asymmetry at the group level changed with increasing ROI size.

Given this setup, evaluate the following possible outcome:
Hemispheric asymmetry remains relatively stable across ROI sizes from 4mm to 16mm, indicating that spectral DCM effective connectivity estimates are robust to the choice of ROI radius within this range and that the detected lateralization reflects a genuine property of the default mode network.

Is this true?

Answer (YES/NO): NO